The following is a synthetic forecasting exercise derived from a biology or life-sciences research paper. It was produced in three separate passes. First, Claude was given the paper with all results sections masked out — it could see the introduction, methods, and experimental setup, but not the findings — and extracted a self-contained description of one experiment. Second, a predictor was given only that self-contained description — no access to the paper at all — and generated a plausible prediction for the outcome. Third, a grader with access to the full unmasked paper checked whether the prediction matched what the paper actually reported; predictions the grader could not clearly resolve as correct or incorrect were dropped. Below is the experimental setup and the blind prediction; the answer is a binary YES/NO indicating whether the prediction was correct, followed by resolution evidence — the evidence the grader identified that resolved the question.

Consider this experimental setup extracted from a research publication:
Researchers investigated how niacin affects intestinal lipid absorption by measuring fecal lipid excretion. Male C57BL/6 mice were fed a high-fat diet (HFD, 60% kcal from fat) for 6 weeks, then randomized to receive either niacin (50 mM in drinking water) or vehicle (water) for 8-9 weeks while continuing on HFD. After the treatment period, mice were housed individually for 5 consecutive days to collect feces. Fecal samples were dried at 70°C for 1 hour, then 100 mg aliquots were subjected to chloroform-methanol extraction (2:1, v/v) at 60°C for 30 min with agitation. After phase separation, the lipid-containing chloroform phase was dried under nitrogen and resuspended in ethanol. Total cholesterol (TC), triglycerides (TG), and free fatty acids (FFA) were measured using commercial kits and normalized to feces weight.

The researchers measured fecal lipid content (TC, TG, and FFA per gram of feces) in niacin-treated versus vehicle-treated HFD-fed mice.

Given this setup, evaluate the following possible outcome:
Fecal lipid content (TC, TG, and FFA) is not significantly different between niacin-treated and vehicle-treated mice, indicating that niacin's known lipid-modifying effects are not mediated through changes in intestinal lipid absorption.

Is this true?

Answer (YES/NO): NO